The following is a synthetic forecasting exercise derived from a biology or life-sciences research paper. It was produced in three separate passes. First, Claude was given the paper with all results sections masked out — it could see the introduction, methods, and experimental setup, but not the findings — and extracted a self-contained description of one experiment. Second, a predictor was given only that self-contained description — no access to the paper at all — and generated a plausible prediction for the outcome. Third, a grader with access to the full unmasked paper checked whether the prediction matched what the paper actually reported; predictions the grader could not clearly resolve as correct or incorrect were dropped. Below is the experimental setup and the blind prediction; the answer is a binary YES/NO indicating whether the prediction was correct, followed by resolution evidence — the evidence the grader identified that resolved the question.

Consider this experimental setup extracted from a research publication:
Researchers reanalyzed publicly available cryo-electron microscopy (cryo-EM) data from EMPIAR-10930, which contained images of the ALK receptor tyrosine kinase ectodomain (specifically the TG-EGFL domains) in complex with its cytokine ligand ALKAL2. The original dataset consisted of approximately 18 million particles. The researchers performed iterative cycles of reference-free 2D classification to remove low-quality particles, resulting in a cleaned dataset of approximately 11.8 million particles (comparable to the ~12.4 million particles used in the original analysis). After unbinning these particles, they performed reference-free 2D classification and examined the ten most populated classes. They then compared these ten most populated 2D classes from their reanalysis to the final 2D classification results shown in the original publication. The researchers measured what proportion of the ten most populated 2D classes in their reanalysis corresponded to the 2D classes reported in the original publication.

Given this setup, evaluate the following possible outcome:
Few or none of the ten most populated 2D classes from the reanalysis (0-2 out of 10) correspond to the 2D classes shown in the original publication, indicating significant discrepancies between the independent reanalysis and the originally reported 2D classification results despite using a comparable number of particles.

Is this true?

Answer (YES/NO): NO